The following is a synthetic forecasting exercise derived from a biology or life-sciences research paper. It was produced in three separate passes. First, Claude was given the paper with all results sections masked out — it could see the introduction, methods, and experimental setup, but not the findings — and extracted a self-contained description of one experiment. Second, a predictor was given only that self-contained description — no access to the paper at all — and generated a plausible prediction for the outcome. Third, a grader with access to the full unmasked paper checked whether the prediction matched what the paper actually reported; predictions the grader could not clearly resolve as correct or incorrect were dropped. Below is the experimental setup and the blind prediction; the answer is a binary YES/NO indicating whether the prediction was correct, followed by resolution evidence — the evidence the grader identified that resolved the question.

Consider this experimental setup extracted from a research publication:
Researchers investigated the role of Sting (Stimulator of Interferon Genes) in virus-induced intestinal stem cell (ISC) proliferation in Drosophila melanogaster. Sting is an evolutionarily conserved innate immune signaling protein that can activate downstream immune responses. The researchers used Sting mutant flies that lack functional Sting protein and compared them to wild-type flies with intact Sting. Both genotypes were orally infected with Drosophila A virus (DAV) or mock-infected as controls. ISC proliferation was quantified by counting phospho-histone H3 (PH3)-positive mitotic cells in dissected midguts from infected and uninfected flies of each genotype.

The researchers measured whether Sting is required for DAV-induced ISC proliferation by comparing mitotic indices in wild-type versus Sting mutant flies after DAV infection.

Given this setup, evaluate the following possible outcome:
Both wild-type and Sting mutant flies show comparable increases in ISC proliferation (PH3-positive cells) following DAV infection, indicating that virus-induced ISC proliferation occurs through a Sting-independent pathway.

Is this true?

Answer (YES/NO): NO